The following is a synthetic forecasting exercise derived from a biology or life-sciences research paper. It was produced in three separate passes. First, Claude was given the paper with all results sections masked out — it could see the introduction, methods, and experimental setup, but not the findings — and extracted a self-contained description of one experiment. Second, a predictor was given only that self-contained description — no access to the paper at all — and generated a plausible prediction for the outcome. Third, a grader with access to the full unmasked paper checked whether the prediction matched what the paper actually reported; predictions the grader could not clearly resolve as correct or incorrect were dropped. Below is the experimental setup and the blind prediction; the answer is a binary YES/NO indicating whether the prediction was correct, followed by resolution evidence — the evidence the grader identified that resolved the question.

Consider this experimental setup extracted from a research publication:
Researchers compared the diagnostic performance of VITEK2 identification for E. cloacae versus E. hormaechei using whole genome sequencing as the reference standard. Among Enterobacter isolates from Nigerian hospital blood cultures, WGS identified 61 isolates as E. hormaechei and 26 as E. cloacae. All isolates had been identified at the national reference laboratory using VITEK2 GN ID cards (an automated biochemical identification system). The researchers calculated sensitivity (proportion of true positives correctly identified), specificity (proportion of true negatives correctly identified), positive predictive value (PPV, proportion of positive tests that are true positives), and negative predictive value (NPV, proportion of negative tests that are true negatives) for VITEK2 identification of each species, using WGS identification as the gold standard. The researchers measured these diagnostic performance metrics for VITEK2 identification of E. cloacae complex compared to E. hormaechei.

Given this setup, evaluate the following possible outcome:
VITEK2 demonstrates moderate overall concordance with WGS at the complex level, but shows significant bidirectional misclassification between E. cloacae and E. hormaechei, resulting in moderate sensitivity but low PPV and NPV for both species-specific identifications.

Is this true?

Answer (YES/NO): NO